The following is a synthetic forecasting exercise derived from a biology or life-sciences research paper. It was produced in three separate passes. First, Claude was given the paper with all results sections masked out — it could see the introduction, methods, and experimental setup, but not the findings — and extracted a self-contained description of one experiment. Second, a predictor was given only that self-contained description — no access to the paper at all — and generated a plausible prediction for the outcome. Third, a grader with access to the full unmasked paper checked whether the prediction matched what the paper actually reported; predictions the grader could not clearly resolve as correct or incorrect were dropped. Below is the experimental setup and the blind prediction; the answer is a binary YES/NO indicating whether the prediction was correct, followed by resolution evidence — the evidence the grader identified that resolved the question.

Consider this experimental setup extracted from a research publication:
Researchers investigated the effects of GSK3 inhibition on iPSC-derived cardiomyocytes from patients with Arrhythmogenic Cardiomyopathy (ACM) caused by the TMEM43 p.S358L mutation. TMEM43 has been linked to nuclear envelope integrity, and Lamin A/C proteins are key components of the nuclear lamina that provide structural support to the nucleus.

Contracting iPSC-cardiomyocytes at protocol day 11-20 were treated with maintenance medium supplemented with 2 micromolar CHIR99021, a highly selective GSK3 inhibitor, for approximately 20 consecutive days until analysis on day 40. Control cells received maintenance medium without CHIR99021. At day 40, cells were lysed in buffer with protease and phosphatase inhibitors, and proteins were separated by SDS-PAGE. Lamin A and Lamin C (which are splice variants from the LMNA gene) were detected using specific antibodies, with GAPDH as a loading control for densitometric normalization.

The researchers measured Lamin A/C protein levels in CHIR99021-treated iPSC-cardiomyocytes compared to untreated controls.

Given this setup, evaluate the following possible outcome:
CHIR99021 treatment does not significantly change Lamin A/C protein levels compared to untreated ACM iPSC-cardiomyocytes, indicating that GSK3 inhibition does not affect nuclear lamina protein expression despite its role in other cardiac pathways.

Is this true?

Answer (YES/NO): NO